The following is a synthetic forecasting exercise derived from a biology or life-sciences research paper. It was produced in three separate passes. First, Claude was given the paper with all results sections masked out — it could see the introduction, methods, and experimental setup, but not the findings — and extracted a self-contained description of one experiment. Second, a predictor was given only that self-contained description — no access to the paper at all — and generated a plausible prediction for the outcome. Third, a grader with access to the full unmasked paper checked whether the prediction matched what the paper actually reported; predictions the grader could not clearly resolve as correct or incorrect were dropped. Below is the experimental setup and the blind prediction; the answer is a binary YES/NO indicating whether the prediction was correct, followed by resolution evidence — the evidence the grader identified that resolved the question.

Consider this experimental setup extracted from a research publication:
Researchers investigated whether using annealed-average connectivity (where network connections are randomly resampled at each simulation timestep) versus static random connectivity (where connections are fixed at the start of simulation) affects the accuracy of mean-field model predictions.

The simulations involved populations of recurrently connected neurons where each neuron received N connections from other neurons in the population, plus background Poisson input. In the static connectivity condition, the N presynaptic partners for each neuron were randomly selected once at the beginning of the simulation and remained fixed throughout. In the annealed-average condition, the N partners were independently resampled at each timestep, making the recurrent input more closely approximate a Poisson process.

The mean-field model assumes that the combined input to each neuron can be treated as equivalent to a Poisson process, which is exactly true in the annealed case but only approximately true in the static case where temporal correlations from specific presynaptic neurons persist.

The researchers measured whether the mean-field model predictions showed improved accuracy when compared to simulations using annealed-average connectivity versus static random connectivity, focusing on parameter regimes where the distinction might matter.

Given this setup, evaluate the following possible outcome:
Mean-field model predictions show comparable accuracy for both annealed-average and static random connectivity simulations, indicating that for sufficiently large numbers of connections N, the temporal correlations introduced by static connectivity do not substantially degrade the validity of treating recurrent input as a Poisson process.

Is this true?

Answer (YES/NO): NO